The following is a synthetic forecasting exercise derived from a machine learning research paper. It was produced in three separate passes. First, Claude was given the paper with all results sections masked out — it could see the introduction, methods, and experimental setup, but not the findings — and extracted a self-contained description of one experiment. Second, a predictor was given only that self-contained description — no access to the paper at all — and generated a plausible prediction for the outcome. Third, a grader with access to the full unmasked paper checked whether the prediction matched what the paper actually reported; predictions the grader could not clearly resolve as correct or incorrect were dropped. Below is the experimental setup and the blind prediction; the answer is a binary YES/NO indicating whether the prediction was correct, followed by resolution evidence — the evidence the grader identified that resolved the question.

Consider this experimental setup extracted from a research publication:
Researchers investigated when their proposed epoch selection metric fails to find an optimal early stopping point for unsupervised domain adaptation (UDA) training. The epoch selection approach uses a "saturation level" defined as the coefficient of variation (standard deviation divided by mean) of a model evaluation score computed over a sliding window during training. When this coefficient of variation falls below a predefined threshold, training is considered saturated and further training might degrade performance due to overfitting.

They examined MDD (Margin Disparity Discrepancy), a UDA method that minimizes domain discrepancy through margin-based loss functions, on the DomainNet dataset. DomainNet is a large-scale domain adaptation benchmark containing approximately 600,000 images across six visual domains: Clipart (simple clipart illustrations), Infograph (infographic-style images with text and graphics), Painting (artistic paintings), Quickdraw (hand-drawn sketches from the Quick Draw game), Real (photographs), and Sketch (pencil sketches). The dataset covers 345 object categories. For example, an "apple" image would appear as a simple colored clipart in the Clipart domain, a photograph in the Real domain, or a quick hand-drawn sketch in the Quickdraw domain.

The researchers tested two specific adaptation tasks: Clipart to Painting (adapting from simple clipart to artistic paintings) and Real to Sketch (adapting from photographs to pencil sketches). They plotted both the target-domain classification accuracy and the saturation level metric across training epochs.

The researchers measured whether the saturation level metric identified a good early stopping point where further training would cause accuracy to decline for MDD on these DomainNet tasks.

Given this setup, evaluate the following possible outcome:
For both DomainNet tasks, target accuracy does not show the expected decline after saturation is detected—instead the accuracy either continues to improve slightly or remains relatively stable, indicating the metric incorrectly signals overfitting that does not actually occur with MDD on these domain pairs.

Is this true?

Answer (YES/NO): YES